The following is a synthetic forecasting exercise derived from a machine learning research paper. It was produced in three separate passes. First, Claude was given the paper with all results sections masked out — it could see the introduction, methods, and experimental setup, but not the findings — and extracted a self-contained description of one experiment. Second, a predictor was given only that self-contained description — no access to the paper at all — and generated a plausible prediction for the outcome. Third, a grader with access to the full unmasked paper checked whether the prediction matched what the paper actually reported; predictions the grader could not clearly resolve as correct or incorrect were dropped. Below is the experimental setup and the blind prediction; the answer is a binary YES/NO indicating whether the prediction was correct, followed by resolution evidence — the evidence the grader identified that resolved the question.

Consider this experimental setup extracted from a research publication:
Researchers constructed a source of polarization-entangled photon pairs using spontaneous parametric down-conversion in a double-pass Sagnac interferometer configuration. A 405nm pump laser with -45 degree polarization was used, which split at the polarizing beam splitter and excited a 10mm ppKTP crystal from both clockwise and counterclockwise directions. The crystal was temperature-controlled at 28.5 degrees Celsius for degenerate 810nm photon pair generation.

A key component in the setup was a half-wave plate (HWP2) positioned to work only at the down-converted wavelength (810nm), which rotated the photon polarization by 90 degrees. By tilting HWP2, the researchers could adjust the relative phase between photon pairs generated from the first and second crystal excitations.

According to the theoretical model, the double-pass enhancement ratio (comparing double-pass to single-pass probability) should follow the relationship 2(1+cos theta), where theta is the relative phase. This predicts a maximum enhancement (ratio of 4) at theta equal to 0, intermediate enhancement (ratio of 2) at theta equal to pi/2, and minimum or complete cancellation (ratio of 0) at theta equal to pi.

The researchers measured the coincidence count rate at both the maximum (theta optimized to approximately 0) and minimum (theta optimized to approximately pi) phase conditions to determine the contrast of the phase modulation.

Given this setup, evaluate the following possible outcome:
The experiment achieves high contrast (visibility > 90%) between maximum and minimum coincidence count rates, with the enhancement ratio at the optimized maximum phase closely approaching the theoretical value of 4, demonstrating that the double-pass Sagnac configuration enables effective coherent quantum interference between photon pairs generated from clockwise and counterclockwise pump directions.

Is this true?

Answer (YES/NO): NO